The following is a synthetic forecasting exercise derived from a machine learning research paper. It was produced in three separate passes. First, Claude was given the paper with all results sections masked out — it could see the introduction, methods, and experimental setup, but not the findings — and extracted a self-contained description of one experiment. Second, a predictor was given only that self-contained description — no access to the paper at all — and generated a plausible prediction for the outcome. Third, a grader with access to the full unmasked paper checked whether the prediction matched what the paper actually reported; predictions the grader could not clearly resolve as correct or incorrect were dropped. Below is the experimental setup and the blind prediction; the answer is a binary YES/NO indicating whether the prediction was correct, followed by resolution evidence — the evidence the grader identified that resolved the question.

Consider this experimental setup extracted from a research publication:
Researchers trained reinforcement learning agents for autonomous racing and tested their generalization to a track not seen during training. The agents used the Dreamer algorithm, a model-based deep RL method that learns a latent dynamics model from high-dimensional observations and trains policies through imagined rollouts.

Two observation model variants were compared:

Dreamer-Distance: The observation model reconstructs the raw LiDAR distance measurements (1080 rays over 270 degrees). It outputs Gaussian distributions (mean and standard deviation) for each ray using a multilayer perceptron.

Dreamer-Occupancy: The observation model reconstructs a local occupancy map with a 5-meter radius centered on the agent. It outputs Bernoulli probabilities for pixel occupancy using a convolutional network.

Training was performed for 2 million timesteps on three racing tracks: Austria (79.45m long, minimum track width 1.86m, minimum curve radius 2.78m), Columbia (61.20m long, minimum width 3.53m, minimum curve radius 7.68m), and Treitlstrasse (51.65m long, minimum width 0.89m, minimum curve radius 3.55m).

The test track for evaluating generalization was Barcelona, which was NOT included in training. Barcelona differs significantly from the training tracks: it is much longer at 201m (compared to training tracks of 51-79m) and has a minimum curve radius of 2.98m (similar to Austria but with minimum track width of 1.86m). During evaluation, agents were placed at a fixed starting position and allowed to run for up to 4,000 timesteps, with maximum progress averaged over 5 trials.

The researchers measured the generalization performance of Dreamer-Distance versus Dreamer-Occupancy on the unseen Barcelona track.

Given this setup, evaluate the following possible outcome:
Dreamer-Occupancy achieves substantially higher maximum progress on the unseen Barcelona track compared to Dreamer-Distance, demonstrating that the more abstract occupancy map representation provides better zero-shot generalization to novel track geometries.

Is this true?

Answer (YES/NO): NO